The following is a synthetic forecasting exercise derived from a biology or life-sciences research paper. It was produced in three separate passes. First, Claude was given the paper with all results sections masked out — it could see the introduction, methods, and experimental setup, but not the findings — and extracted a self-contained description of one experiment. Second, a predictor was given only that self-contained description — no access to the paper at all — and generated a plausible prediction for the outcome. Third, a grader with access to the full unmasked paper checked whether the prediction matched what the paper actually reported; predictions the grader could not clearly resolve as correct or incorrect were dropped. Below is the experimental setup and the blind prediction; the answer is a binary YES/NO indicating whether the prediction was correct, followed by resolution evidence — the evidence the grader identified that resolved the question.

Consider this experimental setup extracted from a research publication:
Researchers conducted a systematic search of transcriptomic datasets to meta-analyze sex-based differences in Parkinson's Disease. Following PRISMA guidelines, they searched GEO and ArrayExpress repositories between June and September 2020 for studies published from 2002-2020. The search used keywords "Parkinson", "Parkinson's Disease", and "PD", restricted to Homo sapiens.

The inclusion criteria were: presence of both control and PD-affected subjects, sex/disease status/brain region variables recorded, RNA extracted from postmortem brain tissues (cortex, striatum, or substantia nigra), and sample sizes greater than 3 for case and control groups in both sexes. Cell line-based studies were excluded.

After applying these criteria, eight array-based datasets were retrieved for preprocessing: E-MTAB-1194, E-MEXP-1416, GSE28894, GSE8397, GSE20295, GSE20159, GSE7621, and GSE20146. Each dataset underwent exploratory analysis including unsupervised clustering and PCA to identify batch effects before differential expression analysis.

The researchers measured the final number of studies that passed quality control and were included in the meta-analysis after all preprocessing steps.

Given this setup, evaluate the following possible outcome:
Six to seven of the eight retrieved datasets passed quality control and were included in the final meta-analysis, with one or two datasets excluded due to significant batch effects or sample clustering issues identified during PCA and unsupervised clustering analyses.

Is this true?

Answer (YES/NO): YES